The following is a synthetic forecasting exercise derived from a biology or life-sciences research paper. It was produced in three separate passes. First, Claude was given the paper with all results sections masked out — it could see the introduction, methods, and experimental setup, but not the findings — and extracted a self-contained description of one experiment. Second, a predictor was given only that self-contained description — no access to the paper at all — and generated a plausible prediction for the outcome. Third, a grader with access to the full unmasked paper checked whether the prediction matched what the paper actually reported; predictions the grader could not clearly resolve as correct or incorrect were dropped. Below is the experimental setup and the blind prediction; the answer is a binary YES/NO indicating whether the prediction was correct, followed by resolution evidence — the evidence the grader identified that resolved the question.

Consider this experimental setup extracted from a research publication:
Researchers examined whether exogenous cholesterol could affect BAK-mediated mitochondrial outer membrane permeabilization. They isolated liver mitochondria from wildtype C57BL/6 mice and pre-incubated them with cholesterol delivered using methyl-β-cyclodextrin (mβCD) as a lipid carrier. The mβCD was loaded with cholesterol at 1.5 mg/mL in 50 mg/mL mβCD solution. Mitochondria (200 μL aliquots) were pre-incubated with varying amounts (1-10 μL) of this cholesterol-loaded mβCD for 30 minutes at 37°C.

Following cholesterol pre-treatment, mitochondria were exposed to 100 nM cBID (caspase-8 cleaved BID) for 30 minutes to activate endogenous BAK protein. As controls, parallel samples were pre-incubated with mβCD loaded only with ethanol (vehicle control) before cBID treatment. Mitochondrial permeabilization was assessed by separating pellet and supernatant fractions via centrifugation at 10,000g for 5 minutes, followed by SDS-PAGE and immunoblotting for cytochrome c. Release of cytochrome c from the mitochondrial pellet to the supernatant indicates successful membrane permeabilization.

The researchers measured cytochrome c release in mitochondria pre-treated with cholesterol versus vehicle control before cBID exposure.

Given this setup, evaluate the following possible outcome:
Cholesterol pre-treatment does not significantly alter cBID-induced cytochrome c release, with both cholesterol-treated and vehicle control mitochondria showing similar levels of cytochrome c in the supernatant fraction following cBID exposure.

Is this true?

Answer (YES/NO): NO